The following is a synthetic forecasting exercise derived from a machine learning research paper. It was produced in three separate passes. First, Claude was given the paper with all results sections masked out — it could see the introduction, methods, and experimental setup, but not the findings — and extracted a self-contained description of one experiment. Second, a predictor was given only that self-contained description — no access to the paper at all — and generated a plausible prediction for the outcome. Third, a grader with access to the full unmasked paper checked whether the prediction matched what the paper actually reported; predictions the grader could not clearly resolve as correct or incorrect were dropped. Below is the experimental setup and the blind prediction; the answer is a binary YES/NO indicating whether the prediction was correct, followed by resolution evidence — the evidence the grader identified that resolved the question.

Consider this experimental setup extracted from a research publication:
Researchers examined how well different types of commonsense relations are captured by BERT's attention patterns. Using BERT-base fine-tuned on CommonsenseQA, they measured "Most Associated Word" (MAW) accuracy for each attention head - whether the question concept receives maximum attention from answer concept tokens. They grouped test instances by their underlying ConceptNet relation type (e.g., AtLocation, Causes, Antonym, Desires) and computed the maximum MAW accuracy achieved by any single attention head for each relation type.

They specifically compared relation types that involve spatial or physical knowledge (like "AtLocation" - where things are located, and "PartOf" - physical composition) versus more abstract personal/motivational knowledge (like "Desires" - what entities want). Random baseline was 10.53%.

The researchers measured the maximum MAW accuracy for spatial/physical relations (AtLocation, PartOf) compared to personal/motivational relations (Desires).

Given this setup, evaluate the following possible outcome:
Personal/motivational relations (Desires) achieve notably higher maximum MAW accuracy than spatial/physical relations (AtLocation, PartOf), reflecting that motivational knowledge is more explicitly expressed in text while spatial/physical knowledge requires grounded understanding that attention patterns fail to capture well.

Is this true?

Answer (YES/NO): NO